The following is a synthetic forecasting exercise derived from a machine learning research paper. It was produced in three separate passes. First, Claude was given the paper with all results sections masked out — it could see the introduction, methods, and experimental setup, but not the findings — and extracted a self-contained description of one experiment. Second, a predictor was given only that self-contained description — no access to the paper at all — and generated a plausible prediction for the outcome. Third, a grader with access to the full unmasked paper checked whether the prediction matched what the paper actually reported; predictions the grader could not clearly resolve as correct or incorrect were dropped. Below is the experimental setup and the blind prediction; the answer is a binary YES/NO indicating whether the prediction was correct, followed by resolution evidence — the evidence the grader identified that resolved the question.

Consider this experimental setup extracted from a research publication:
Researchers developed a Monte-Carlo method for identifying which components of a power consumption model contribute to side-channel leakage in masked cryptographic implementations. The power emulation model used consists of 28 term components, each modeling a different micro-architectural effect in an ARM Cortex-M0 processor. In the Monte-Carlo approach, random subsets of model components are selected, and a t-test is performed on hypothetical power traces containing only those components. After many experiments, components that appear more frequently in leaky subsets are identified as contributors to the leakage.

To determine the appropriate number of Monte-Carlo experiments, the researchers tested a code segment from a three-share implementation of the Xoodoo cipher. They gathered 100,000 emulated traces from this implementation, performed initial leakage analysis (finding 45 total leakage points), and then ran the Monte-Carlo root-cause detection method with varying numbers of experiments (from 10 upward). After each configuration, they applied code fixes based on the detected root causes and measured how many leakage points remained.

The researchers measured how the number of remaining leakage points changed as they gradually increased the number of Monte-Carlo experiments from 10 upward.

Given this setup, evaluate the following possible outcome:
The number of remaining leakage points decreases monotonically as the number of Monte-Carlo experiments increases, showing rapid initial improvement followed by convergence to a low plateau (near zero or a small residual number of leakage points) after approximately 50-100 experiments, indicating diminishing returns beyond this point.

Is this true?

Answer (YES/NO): NO